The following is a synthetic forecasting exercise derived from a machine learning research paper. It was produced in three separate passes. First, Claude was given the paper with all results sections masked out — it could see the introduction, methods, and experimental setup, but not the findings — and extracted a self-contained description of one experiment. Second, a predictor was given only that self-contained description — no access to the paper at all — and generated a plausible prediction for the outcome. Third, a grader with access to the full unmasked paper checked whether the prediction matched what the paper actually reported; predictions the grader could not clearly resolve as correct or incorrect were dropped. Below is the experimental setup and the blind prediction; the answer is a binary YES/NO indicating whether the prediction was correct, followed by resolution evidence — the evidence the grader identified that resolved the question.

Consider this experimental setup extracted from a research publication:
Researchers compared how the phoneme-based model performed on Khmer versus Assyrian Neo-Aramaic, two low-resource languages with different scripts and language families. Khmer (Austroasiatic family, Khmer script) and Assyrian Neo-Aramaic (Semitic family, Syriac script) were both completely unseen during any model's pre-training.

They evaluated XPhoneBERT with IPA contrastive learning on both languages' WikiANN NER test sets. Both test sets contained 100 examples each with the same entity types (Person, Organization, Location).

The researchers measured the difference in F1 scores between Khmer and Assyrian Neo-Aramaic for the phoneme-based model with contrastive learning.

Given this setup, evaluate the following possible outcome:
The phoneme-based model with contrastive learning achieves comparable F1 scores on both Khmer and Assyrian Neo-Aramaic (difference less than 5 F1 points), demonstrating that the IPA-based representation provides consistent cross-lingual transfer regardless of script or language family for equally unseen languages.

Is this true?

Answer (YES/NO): NO